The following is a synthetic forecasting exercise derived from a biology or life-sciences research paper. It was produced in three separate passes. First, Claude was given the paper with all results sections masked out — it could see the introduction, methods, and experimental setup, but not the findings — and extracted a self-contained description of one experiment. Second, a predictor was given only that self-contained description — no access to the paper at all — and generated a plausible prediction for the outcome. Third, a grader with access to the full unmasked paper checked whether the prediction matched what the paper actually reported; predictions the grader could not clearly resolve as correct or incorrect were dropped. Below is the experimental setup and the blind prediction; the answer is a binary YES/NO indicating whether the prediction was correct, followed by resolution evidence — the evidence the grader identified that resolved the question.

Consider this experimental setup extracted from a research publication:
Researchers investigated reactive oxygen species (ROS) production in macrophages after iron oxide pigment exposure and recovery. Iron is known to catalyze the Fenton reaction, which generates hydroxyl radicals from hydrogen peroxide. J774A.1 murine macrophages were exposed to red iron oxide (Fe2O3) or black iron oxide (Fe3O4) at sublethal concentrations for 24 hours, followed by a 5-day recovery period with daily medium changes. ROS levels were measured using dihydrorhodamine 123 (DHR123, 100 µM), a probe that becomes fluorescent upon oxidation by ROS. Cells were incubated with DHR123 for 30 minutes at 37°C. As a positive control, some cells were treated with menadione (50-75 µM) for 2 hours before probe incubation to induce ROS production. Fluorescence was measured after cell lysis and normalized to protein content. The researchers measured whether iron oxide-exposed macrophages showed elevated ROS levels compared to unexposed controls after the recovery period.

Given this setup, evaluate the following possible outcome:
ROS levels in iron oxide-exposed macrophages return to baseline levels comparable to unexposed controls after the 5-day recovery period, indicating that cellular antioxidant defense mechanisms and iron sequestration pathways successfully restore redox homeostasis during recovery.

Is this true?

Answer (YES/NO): NO